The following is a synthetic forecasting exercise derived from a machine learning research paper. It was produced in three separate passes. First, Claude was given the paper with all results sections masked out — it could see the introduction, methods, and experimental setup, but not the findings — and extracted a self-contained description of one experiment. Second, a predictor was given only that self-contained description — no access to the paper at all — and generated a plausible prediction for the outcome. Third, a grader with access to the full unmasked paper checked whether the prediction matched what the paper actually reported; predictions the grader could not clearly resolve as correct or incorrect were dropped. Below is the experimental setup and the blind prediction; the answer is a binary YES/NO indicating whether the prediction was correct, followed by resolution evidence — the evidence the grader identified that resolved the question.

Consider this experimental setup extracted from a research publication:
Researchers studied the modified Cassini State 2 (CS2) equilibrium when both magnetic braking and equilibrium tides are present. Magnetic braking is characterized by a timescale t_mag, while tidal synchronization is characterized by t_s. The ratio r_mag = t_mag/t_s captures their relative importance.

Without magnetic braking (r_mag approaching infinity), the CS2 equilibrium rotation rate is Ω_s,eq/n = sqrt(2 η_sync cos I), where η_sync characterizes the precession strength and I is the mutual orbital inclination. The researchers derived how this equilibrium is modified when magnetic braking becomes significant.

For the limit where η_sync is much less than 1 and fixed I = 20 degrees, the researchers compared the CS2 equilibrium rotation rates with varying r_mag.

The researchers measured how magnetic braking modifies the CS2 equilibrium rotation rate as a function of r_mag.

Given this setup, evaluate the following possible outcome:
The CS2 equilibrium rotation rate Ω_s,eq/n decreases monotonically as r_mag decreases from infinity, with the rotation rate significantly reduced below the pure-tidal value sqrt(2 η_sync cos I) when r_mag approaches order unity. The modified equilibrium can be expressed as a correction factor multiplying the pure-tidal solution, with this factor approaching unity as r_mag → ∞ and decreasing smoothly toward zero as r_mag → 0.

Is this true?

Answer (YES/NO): YES